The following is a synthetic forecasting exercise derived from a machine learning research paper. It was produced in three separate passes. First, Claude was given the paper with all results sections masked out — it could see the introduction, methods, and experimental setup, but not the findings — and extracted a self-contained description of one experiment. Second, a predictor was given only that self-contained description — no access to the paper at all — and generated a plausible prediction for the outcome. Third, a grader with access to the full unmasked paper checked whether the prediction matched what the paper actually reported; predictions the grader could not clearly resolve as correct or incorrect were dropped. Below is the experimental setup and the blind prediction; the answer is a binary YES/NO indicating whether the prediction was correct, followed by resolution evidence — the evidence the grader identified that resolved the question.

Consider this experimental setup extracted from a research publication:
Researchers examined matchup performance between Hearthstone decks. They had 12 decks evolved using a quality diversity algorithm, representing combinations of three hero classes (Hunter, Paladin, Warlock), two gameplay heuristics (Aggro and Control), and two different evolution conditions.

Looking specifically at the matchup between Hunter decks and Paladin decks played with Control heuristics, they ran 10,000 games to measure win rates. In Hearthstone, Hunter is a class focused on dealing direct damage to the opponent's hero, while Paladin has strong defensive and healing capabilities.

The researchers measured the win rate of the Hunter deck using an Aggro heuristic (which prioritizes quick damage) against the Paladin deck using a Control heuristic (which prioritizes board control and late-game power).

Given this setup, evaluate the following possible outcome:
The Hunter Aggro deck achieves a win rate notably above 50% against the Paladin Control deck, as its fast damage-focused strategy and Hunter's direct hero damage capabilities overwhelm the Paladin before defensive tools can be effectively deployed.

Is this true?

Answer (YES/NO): NO